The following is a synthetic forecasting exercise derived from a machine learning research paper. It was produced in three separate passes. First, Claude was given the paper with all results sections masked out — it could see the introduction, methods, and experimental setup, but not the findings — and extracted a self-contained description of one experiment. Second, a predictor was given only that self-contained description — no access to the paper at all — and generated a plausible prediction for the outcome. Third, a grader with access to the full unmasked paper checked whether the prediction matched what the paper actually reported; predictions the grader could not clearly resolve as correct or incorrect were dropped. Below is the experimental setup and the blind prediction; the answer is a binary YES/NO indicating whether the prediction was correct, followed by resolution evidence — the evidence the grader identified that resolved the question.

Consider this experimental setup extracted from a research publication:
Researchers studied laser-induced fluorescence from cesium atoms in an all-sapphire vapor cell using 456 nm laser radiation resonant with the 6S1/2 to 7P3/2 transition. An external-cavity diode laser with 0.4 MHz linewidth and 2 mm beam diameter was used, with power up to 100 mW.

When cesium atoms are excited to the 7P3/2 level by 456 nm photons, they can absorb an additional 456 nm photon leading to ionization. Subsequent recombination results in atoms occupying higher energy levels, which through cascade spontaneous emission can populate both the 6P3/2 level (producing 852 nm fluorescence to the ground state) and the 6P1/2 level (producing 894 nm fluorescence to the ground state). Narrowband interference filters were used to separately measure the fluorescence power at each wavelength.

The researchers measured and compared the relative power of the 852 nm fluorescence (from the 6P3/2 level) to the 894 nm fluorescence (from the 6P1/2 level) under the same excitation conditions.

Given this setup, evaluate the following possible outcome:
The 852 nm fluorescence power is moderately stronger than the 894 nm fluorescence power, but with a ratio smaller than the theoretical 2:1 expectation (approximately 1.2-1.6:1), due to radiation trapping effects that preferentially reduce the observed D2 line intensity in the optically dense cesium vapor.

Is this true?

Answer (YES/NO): NO